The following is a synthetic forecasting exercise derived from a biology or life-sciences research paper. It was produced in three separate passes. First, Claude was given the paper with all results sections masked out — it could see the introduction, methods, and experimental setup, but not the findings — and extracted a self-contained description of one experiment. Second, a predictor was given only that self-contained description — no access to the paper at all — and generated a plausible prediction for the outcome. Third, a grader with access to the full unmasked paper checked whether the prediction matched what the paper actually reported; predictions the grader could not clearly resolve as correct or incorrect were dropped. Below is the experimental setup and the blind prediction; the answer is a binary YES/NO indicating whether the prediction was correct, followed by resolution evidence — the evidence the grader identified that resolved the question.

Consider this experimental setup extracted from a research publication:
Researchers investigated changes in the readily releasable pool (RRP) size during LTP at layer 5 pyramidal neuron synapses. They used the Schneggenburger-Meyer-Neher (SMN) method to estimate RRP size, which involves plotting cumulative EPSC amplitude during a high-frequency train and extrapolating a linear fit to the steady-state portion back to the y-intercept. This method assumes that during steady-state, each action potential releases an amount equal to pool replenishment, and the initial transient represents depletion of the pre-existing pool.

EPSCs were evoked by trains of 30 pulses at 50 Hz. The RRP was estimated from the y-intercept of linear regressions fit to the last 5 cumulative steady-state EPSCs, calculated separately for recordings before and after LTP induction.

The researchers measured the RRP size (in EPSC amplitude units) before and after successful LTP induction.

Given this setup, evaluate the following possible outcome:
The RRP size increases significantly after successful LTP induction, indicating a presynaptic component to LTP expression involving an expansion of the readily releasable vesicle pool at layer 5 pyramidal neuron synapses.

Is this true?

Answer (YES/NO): YES